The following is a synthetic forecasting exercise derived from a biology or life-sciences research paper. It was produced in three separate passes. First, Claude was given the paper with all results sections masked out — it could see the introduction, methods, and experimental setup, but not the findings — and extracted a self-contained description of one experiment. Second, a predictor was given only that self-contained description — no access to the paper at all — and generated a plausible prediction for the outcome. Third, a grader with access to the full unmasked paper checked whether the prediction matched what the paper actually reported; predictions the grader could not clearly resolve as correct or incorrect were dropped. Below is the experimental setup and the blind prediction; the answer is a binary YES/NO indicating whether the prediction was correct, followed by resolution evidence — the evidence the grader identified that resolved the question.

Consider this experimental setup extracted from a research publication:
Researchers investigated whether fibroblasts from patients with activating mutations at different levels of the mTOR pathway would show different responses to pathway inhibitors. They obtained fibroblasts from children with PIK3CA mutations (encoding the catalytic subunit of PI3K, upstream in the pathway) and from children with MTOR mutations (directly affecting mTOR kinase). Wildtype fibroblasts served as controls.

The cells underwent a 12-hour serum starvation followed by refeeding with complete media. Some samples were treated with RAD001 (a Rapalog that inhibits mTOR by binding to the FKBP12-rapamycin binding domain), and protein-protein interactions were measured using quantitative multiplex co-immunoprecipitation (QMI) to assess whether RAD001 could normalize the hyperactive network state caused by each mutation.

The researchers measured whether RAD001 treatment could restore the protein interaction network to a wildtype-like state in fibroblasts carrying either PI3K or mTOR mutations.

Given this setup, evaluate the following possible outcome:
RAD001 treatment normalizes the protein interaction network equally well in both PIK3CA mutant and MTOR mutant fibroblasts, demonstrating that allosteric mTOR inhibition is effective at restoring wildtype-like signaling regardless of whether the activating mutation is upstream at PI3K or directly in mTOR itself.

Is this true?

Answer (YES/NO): NO